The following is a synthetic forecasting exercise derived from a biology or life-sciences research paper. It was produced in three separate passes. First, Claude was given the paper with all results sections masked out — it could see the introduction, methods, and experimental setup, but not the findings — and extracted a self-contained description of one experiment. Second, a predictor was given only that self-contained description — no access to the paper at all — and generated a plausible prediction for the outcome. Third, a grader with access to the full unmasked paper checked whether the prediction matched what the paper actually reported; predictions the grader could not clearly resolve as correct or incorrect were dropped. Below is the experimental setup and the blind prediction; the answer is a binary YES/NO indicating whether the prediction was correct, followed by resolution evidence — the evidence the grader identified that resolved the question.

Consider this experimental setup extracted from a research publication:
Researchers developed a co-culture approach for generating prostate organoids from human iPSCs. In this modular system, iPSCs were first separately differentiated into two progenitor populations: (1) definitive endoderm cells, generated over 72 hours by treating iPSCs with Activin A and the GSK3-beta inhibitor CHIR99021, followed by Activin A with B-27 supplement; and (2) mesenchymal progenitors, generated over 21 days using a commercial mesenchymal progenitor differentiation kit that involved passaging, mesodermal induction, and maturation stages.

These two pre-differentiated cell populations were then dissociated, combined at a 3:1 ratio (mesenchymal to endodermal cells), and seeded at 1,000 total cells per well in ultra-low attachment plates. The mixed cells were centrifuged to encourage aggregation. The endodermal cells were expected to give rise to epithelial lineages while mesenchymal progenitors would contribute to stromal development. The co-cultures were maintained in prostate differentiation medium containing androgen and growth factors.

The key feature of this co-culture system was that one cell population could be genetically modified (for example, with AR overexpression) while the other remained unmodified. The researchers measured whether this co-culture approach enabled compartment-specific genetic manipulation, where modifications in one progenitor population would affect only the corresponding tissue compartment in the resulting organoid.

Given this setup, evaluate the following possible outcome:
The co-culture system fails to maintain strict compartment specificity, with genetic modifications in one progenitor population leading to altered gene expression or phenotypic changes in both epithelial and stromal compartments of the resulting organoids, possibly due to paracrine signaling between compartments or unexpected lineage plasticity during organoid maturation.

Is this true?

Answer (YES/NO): NO